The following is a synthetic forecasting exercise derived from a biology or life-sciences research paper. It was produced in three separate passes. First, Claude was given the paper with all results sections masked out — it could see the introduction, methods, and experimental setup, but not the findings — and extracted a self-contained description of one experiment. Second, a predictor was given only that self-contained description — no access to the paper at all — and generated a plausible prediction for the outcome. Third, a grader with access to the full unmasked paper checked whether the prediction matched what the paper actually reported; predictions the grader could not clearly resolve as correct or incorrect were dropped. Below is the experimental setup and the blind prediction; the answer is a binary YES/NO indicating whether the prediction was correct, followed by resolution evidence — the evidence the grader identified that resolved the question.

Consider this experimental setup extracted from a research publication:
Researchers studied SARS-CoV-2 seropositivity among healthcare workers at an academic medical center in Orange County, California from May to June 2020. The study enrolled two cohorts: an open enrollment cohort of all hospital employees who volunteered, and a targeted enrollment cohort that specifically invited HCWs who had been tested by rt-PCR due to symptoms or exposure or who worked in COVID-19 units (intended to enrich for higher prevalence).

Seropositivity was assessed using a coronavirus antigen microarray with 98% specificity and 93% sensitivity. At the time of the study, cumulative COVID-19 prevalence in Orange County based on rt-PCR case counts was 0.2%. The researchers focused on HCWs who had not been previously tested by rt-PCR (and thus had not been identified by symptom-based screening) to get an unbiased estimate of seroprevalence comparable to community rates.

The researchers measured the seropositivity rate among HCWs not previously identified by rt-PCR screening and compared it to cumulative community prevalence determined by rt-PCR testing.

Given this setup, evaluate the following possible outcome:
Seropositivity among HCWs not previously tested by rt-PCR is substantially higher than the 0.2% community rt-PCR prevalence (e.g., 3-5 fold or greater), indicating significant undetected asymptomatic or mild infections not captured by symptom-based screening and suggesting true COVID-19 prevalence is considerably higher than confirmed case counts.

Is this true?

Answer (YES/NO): YES